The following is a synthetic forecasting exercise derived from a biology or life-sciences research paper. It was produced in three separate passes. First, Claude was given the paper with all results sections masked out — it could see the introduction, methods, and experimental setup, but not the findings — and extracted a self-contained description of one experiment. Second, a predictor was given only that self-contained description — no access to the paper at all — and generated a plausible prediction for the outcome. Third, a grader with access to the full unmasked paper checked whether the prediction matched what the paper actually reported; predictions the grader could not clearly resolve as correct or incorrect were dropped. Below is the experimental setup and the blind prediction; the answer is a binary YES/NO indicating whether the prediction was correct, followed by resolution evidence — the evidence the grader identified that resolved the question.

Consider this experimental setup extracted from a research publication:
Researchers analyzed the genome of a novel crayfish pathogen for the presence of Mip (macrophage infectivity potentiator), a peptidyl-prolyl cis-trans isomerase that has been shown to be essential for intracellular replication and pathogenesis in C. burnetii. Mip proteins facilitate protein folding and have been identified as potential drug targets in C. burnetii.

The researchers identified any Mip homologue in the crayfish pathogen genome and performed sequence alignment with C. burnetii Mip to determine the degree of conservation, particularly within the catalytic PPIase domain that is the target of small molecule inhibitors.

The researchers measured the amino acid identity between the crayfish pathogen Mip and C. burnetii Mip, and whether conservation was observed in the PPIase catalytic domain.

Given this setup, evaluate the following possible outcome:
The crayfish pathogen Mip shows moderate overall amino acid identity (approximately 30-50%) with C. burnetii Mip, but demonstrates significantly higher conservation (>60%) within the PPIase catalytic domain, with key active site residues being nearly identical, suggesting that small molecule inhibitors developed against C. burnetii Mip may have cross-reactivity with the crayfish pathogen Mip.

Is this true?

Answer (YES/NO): NO